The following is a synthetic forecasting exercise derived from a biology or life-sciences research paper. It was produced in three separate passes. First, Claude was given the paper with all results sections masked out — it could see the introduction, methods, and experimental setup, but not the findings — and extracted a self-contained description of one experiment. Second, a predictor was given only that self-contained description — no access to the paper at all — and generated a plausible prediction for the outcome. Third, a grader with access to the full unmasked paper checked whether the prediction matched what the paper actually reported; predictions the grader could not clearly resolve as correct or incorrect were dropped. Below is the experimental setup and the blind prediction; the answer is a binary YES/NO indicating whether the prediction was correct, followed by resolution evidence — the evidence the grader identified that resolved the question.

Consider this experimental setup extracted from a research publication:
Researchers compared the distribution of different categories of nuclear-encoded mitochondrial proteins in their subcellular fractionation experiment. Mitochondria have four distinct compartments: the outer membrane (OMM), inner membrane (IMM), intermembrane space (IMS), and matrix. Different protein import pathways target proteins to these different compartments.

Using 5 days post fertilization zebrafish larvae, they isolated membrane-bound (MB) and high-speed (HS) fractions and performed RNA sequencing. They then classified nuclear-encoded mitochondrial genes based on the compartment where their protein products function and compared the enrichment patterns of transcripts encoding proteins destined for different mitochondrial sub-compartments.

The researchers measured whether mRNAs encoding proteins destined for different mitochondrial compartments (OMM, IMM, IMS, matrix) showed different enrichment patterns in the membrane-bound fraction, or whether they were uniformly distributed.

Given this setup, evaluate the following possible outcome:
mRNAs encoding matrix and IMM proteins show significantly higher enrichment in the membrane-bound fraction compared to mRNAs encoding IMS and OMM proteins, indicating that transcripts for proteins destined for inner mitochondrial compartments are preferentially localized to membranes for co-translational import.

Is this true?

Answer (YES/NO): NO